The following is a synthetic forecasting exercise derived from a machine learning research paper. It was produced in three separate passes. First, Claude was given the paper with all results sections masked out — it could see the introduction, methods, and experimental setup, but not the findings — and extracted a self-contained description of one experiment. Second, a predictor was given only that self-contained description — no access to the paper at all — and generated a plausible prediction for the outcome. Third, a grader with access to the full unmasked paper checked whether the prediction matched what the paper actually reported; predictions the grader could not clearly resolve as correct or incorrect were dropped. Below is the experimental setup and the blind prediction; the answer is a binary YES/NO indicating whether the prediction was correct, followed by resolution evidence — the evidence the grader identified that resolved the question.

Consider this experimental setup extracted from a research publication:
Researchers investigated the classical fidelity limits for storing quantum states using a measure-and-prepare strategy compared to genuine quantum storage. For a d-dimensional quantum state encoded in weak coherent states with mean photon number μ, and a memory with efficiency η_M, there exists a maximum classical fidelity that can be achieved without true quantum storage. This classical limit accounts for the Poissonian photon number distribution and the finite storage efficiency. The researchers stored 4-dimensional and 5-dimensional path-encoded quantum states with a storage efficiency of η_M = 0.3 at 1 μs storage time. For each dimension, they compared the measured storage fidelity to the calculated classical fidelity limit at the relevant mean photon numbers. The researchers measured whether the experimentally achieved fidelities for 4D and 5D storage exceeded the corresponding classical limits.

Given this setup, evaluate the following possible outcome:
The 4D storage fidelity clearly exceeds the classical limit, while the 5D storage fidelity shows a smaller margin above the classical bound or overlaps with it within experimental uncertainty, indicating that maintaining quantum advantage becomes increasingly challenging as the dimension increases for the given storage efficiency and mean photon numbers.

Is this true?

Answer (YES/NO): NO